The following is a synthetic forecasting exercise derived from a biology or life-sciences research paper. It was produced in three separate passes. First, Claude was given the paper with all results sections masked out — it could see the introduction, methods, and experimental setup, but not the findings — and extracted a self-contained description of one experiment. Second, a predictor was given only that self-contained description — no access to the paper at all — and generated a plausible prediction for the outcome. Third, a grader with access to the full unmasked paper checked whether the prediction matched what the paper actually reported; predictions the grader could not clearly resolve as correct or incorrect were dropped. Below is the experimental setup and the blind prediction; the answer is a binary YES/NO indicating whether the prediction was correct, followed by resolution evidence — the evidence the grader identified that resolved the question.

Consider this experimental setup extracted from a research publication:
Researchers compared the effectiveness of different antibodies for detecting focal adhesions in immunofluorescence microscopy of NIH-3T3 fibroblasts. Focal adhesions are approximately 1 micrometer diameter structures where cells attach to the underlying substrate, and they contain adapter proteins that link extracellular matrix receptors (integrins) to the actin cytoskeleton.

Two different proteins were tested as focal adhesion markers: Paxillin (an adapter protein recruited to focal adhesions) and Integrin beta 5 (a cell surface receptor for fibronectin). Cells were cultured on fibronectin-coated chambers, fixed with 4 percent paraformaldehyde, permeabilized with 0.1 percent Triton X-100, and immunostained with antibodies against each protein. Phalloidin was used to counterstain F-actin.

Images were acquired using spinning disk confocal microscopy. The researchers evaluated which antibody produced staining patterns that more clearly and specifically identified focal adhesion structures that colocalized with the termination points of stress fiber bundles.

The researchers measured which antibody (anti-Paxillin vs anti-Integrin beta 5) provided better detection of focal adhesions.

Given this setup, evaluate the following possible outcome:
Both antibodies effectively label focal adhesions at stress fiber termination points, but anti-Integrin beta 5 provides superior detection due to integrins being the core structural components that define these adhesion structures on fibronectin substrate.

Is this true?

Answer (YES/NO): NO